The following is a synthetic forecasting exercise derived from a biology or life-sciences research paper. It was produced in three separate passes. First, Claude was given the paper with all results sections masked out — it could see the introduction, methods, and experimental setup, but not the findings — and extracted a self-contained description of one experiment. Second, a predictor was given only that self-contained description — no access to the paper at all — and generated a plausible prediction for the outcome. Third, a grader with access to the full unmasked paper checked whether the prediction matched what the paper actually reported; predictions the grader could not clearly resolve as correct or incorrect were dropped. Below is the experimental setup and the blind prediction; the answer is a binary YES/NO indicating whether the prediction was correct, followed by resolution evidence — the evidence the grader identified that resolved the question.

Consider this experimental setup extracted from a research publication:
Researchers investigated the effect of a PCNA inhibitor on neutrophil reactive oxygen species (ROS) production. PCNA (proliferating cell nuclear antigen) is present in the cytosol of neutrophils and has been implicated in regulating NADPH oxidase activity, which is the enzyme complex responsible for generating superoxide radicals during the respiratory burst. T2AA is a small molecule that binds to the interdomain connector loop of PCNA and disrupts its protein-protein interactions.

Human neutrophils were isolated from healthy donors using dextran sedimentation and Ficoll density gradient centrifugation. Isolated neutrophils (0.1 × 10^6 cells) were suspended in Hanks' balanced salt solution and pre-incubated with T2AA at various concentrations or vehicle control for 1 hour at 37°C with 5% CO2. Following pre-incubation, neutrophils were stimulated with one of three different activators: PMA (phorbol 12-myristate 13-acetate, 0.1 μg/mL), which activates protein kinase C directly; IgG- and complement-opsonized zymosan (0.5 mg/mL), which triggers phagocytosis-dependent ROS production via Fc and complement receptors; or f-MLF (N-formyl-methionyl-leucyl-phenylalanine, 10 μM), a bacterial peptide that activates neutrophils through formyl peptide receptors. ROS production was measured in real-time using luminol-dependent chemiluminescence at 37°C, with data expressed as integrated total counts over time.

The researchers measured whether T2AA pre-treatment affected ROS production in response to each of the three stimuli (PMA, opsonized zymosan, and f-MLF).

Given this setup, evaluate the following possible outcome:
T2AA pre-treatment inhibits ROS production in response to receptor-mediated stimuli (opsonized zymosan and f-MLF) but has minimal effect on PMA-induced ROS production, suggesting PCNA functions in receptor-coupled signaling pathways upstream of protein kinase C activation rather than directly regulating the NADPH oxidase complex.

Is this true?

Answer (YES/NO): NO